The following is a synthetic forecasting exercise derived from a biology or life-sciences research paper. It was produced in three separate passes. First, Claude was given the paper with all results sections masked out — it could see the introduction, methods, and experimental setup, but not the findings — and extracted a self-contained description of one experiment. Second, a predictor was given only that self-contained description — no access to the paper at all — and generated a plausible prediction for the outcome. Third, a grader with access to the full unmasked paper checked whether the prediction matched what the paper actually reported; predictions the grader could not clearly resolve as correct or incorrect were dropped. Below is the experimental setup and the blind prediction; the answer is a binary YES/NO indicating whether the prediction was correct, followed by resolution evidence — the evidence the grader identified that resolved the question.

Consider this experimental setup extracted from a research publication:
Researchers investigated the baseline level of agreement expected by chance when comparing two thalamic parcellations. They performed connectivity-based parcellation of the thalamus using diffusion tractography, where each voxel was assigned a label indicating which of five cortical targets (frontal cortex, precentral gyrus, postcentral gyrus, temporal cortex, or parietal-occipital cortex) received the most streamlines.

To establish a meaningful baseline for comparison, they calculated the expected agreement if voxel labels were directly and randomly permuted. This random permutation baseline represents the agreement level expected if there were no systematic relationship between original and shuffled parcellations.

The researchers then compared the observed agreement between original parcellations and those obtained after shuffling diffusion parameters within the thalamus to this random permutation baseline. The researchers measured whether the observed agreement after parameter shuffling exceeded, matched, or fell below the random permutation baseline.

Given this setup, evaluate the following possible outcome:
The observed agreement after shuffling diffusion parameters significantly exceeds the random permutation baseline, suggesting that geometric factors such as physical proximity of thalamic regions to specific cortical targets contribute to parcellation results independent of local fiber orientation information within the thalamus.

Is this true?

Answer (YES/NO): YES